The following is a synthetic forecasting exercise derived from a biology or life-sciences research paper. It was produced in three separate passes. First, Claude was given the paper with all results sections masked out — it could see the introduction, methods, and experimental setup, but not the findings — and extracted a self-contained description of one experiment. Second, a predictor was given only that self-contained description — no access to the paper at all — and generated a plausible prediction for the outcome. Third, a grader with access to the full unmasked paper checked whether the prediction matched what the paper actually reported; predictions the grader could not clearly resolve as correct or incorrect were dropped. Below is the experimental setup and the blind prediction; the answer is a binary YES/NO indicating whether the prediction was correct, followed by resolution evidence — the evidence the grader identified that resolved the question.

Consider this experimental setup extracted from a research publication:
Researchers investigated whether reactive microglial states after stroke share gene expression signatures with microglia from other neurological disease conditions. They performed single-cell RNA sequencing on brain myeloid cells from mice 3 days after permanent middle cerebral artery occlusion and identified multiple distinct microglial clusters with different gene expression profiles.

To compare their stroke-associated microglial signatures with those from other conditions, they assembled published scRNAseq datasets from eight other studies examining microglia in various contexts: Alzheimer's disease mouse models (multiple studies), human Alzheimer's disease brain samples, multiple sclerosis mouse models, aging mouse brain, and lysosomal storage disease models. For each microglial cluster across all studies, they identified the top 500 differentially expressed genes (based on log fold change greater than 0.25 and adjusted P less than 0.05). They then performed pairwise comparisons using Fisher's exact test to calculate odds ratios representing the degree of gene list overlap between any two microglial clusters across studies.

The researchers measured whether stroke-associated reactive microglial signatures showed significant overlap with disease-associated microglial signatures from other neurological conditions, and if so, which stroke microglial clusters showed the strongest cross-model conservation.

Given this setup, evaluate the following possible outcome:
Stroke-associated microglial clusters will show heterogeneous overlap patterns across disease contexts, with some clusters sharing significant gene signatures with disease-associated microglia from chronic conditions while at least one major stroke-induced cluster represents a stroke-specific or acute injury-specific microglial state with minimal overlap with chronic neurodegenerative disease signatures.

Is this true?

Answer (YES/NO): YES